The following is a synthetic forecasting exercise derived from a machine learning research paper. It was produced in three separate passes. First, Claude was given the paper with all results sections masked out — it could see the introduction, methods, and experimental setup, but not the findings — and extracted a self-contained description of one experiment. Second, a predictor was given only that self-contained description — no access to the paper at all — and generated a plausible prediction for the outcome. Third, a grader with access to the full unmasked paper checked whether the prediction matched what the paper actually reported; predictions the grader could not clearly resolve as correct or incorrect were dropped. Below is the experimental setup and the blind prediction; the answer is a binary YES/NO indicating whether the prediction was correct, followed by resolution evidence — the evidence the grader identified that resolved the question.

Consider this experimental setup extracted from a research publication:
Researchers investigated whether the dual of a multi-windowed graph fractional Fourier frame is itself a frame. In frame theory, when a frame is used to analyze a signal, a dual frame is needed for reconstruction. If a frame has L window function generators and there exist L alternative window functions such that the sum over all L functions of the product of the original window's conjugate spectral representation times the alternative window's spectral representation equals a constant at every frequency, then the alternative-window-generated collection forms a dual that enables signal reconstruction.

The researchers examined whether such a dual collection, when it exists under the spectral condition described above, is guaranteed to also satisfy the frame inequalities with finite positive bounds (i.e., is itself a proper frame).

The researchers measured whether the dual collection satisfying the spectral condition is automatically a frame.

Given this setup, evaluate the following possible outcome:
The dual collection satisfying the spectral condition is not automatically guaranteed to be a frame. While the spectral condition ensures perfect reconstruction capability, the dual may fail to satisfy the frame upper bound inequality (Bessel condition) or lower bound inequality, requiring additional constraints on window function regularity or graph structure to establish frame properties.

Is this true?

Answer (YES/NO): NO